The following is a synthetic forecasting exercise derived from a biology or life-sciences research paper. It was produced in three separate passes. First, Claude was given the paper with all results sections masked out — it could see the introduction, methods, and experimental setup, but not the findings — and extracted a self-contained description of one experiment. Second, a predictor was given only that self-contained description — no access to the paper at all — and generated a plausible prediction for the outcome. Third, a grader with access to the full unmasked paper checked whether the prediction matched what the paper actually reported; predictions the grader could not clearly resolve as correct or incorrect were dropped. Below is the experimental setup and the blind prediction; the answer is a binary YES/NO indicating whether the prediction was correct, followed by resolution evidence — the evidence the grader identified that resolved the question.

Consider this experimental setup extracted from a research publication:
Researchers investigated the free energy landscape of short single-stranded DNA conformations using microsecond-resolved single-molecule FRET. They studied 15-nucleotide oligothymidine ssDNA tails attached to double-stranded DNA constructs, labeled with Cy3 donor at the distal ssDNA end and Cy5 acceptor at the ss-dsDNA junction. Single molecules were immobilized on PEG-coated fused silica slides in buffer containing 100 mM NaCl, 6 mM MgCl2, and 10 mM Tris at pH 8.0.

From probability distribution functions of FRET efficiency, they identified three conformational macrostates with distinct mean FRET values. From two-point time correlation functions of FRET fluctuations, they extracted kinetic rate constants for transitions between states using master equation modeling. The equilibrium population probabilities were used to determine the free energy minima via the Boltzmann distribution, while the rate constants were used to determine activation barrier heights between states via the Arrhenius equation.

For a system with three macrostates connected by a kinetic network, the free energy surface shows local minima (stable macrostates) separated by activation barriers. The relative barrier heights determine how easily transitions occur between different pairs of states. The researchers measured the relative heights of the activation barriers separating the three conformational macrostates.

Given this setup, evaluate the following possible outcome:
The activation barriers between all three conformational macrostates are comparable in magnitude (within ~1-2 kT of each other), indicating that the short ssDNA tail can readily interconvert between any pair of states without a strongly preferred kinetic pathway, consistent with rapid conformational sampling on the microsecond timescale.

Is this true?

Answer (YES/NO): NO